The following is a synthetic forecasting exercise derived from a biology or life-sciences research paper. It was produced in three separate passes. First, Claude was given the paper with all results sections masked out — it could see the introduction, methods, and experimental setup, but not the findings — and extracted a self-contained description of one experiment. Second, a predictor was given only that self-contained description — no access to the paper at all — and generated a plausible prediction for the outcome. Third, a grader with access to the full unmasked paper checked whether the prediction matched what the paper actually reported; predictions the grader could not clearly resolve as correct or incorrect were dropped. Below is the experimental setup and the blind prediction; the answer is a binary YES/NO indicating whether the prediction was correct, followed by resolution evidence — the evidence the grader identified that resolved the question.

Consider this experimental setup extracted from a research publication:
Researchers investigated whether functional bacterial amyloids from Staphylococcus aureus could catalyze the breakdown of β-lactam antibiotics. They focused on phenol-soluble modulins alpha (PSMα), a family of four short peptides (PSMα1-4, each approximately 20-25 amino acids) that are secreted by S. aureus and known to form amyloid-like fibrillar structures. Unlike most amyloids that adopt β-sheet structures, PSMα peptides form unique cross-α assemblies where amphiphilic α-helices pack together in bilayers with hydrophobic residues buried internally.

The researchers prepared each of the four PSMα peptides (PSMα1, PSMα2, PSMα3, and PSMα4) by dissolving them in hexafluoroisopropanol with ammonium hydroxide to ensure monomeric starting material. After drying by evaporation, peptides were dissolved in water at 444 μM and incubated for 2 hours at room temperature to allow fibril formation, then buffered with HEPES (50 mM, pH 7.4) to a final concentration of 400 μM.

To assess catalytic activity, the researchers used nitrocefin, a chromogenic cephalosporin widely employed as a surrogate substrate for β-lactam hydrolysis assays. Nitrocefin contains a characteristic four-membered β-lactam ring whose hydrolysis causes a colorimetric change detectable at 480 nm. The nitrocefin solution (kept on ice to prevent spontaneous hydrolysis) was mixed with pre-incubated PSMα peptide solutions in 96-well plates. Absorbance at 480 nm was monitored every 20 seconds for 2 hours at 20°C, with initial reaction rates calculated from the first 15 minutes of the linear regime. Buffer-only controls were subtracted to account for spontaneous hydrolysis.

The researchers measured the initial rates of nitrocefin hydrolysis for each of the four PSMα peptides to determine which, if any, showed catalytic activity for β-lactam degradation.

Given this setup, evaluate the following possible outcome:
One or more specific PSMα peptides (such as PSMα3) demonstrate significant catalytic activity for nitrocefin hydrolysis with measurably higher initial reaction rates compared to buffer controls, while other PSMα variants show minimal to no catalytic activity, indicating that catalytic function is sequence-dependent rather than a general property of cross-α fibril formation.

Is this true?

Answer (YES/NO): NO